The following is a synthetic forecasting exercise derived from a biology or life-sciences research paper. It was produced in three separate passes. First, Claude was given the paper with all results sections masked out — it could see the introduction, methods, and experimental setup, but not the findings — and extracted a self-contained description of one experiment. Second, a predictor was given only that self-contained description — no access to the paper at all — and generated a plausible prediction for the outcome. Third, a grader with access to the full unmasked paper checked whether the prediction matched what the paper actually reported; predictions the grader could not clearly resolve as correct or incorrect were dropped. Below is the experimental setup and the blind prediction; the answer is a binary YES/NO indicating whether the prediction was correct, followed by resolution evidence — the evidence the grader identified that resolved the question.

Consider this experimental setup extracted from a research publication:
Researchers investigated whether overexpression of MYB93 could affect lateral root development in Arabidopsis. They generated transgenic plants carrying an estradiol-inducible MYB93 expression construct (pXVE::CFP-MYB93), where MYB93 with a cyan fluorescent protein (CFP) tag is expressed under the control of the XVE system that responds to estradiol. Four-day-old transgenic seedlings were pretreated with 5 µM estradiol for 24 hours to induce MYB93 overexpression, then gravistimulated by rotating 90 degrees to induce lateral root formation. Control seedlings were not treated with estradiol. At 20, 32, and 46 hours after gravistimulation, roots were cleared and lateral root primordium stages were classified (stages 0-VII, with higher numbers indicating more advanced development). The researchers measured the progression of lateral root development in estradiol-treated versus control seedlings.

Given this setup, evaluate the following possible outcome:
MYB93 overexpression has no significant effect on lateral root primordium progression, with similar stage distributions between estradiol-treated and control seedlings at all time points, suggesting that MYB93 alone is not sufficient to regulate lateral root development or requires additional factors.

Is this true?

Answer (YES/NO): NO